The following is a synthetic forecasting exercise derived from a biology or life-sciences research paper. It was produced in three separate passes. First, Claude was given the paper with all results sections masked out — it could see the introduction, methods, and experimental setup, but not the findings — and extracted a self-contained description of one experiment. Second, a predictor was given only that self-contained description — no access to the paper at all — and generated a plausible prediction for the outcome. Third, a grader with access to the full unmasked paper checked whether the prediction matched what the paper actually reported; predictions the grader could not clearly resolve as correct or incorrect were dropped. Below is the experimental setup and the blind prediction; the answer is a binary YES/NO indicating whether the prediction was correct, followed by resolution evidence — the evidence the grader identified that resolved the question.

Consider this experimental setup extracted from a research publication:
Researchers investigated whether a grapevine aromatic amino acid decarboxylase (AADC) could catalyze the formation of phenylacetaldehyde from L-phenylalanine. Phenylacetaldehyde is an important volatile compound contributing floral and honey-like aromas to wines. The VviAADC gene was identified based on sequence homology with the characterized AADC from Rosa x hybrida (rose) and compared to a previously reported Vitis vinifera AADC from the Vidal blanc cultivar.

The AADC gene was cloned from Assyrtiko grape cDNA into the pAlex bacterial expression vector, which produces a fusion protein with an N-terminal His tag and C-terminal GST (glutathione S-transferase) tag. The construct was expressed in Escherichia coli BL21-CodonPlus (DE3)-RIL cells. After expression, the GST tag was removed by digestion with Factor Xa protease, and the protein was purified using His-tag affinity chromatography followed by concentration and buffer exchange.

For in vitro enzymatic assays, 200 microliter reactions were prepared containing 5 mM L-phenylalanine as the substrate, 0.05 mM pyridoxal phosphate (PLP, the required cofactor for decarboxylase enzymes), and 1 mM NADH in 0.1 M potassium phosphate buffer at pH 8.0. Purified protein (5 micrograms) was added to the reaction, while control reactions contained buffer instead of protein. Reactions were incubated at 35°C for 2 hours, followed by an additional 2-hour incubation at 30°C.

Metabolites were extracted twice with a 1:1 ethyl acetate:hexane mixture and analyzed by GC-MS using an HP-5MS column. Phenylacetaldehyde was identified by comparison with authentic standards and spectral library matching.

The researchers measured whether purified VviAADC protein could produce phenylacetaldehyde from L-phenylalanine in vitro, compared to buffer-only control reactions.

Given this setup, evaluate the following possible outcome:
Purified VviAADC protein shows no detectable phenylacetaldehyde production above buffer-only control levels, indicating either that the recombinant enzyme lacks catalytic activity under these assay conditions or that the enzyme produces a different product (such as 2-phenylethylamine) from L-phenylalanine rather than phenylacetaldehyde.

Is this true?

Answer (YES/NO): NO